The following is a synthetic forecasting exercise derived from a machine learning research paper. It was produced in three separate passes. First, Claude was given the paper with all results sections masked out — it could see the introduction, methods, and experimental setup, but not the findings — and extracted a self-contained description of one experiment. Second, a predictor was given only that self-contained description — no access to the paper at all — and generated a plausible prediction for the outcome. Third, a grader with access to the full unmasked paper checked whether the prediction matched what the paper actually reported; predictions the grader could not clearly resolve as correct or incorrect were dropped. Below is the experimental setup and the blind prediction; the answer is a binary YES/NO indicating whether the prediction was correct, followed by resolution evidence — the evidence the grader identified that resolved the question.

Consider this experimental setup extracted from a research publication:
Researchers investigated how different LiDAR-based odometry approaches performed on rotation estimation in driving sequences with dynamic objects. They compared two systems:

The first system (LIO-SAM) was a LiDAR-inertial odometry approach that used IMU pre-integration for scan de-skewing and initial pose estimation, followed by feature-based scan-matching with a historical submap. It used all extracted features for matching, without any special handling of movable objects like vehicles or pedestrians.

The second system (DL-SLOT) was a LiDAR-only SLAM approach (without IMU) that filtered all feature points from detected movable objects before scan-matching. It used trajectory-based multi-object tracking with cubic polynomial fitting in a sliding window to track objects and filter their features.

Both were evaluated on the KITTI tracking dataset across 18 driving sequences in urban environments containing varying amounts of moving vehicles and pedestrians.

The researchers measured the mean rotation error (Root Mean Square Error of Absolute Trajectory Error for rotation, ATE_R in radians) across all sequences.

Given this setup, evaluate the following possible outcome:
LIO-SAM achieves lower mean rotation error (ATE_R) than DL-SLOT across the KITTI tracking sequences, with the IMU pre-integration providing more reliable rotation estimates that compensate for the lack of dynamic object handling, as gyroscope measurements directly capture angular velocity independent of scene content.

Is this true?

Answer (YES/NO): YES